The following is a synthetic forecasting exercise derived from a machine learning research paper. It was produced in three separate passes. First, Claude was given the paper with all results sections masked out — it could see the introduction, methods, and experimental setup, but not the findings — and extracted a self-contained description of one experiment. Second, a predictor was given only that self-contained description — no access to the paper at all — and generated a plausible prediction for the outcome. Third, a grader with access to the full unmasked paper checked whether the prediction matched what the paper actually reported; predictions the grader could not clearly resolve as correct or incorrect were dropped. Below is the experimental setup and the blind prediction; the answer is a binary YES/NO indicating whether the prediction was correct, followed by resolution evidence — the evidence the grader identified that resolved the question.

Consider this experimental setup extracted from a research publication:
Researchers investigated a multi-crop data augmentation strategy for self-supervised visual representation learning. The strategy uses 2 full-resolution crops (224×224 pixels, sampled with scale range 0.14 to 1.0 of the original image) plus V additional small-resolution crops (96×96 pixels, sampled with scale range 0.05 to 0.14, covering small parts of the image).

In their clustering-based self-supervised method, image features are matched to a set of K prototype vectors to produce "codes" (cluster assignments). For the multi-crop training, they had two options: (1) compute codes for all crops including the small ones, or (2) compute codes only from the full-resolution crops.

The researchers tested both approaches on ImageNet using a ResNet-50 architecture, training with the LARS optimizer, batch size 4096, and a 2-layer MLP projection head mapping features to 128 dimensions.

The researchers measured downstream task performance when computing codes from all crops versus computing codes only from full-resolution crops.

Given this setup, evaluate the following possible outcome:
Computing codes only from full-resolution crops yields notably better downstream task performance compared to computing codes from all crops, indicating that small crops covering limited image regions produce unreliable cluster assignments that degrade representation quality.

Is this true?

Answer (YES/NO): YES